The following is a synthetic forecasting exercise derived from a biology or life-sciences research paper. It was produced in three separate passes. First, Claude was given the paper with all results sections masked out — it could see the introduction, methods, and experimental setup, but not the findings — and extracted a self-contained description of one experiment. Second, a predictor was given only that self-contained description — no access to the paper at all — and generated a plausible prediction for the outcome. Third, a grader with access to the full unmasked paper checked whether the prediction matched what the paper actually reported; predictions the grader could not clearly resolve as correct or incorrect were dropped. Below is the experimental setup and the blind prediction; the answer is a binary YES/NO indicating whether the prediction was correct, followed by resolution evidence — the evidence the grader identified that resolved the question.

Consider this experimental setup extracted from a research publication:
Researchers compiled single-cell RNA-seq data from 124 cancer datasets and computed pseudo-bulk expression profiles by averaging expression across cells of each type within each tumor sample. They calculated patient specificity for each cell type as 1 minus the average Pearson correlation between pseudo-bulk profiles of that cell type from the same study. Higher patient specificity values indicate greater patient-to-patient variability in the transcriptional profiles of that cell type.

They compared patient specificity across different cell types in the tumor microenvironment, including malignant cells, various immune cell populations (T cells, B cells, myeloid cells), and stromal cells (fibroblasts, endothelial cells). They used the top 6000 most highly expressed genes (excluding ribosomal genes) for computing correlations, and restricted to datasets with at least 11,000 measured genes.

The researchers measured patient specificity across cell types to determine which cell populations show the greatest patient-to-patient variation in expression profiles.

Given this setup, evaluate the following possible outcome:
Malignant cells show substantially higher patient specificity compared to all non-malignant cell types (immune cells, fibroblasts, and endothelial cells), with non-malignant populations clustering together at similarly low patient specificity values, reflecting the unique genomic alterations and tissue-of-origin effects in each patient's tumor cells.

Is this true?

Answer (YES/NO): NO